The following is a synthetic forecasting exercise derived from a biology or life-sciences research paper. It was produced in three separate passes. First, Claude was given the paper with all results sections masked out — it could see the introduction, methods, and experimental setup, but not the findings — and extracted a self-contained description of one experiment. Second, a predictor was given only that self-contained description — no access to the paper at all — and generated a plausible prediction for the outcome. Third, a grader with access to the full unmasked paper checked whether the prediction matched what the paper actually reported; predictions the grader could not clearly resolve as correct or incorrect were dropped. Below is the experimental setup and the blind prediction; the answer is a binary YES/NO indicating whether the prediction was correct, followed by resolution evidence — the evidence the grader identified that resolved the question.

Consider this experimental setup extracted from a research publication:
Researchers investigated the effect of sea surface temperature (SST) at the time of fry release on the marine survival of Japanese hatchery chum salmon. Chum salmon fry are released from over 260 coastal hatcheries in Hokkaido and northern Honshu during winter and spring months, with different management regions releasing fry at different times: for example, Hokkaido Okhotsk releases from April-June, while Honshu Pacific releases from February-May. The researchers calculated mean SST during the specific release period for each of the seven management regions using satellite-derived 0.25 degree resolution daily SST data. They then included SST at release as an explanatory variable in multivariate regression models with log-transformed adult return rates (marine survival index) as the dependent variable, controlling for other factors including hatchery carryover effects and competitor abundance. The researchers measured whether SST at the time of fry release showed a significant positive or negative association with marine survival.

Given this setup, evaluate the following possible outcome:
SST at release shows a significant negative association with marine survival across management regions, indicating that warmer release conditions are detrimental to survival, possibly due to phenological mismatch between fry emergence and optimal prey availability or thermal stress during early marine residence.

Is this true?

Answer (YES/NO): NO